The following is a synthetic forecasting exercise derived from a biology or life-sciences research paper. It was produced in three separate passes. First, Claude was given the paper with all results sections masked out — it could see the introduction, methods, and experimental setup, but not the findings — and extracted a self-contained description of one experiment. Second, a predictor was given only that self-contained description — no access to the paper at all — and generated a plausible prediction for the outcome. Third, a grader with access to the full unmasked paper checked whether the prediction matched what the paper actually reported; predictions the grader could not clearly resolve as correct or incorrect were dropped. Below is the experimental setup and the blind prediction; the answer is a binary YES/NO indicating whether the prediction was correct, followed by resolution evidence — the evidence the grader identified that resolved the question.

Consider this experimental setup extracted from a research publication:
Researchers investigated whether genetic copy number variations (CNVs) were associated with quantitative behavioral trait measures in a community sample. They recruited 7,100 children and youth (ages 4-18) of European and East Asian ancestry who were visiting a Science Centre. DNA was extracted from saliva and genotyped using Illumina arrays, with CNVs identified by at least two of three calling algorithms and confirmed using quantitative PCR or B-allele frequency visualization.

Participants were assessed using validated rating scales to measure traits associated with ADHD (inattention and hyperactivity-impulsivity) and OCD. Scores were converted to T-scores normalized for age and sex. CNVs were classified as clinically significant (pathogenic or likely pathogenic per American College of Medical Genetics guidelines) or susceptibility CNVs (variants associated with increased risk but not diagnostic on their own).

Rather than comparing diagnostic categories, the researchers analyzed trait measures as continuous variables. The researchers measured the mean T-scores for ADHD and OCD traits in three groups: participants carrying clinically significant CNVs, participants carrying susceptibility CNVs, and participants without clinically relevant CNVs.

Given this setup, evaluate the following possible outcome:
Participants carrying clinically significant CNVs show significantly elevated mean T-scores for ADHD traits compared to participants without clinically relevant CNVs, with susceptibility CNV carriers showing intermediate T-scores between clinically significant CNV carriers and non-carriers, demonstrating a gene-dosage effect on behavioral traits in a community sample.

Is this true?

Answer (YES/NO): NO